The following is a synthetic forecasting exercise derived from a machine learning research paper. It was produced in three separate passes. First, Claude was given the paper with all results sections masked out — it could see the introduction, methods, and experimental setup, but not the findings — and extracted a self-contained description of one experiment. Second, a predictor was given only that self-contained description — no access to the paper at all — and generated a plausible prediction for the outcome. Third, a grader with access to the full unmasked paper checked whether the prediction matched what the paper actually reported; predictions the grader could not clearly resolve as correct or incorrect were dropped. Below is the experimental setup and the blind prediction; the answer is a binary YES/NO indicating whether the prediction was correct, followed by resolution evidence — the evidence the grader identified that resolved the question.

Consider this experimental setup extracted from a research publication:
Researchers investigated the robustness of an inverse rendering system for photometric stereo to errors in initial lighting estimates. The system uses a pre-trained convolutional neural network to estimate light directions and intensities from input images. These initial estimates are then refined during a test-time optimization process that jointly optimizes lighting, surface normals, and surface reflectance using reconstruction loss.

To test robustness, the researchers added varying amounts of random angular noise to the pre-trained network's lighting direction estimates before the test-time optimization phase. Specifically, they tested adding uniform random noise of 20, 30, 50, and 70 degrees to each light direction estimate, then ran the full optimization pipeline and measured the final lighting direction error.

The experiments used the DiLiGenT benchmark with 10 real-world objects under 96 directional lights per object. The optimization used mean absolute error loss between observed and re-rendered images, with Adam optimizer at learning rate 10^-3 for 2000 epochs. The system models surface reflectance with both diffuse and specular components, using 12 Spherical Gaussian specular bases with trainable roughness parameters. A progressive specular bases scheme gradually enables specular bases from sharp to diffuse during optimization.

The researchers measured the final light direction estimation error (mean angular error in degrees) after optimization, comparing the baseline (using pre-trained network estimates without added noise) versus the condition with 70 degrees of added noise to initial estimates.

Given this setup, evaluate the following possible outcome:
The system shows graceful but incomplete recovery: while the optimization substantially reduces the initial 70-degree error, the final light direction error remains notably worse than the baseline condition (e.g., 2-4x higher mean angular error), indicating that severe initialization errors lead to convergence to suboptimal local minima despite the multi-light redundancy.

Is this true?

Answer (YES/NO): NO